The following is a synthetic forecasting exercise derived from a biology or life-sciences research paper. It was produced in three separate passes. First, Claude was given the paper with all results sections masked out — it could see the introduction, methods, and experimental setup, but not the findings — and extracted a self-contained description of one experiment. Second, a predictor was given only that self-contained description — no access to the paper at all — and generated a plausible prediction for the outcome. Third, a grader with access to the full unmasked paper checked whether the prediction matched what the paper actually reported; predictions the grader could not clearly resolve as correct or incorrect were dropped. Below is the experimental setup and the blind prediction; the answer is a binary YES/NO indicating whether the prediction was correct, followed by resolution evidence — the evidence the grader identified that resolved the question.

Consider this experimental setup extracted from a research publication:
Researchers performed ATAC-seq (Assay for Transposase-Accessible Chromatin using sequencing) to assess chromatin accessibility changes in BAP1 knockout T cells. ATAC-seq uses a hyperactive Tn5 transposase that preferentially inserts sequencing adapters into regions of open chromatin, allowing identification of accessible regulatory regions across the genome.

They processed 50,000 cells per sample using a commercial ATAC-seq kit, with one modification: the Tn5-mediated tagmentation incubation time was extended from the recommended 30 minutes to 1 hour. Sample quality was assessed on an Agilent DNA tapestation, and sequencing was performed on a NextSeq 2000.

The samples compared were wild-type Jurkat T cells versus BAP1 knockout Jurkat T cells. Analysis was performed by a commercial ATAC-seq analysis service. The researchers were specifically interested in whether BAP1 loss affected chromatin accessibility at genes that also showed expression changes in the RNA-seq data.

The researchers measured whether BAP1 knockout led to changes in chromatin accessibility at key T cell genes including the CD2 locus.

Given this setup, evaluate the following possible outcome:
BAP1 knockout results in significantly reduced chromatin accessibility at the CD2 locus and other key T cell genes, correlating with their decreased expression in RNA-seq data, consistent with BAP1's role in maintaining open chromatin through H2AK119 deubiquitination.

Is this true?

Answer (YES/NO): YES